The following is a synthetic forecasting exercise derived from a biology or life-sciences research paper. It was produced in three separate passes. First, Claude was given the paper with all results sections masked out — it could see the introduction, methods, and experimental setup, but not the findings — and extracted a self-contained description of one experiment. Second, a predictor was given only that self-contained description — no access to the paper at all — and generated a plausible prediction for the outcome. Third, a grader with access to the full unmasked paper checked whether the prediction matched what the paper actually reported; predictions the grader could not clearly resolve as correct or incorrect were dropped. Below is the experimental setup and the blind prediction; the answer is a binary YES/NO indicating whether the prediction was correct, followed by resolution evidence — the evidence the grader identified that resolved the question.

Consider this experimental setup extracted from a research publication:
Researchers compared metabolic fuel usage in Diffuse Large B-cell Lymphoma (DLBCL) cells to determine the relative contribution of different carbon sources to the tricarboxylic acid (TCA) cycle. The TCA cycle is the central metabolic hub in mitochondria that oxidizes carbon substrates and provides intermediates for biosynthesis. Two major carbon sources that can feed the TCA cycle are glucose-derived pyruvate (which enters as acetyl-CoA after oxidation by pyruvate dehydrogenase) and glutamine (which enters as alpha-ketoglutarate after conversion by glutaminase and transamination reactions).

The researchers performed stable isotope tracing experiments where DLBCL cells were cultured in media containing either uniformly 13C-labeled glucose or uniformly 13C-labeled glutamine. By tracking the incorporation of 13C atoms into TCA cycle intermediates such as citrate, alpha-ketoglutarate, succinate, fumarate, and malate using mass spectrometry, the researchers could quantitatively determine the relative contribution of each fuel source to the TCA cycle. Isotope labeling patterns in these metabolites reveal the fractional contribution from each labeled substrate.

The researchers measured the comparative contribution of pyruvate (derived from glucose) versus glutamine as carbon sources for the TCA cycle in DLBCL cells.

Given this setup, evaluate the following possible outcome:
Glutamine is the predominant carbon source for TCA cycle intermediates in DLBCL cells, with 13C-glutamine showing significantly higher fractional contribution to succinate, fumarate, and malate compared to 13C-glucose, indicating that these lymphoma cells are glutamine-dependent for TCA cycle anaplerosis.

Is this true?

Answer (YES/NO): YES